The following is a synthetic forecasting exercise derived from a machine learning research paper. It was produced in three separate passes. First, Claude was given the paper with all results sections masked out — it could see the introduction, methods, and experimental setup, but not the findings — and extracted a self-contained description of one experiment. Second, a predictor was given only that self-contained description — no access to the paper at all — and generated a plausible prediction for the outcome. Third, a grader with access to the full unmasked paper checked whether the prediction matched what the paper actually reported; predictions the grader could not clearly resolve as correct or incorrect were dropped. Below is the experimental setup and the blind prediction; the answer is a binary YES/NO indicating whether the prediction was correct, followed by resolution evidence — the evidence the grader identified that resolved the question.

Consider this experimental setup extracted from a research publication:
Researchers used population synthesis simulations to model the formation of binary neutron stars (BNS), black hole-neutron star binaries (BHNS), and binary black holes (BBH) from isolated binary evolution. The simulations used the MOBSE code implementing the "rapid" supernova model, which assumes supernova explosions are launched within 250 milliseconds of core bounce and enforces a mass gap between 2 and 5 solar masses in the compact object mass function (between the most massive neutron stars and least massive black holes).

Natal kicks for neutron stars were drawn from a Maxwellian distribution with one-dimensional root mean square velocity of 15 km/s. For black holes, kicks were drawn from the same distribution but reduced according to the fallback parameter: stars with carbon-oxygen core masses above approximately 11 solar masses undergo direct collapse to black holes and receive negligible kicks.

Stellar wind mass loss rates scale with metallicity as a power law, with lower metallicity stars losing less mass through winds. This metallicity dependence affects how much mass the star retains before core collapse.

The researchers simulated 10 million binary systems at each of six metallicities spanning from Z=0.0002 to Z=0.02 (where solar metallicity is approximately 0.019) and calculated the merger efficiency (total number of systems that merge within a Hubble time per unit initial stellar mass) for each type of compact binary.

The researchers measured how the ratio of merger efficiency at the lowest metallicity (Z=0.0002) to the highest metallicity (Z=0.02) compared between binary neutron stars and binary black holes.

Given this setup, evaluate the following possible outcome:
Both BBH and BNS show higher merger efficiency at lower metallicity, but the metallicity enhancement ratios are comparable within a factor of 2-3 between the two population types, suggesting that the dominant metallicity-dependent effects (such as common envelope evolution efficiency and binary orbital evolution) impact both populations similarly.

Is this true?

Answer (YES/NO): NO